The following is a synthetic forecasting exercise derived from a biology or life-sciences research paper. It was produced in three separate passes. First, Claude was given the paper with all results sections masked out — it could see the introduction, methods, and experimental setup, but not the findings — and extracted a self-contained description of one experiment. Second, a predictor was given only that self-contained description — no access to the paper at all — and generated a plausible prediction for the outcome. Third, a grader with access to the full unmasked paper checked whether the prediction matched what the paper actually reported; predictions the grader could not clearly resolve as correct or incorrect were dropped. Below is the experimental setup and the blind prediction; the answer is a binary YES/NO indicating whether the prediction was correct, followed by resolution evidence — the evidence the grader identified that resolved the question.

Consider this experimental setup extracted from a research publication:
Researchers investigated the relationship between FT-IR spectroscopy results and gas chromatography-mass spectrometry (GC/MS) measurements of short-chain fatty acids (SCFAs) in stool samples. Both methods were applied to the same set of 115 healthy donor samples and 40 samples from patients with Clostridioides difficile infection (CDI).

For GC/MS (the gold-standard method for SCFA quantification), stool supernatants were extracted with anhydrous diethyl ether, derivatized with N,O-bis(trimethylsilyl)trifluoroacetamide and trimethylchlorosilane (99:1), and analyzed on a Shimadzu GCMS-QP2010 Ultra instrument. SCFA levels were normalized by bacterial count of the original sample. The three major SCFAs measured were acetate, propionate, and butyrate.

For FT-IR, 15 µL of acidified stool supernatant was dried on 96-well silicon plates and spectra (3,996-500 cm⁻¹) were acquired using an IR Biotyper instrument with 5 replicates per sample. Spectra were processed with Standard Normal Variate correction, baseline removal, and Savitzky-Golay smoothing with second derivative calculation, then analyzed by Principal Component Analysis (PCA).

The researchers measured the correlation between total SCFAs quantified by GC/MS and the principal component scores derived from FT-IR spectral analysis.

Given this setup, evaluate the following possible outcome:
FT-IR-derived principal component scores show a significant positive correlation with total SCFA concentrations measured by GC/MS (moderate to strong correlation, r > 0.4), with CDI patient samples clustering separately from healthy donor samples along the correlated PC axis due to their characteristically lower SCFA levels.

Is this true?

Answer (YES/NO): NO